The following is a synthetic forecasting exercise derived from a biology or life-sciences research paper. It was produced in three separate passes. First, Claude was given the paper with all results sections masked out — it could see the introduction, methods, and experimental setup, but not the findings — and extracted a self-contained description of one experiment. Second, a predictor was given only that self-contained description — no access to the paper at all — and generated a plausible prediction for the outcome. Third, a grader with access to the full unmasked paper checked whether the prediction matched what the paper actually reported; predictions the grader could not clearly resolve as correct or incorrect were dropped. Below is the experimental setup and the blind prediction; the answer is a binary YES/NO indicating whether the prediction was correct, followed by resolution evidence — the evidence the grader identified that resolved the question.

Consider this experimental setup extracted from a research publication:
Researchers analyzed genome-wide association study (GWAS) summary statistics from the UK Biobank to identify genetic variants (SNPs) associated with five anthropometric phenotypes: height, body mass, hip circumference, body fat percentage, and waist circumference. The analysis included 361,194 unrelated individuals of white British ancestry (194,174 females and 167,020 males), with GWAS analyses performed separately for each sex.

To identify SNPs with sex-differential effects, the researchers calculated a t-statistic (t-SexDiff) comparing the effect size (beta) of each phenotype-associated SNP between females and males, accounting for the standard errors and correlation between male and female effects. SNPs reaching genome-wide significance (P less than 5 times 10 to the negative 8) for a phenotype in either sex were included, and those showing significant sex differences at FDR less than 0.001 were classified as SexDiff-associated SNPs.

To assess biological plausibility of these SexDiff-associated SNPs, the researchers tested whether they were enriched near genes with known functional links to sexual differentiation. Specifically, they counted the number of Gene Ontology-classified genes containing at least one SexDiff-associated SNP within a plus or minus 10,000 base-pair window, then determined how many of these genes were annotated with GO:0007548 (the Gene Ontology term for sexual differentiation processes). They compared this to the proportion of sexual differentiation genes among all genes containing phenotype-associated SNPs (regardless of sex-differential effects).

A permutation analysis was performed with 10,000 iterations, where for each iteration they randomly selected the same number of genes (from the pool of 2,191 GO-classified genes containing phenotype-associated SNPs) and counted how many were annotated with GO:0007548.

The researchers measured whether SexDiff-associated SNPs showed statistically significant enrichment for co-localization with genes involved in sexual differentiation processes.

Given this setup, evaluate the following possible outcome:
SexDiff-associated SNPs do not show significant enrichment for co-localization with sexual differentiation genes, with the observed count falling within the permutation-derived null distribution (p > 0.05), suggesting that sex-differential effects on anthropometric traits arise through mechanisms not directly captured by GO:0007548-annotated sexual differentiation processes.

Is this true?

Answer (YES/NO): NO